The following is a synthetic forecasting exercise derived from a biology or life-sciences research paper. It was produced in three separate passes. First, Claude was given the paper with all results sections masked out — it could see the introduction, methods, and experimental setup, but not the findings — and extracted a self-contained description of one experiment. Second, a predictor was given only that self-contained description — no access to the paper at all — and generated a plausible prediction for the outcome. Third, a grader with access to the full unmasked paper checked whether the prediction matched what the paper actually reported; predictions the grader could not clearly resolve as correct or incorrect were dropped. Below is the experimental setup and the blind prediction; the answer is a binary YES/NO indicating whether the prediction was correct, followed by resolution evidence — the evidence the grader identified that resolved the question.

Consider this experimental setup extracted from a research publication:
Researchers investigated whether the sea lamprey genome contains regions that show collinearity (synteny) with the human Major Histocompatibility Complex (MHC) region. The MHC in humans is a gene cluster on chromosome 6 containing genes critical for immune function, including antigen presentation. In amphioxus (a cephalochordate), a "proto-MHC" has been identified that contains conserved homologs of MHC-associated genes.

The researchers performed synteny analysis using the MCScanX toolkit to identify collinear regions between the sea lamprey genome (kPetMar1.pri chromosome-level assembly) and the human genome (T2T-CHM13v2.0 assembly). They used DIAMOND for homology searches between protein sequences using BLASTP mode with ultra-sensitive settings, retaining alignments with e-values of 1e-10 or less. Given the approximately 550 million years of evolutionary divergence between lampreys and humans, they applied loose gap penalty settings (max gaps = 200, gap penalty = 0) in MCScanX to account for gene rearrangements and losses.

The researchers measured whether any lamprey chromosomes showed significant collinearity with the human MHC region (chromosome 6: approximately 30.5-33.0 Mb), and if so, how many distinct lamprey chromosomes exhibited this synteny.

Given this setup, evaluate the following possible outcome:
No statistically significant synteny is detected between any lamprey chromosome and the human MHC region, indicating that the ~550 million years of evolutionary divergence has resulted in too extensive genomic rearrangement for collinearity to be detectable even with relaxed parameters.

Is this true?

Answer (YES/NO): NO